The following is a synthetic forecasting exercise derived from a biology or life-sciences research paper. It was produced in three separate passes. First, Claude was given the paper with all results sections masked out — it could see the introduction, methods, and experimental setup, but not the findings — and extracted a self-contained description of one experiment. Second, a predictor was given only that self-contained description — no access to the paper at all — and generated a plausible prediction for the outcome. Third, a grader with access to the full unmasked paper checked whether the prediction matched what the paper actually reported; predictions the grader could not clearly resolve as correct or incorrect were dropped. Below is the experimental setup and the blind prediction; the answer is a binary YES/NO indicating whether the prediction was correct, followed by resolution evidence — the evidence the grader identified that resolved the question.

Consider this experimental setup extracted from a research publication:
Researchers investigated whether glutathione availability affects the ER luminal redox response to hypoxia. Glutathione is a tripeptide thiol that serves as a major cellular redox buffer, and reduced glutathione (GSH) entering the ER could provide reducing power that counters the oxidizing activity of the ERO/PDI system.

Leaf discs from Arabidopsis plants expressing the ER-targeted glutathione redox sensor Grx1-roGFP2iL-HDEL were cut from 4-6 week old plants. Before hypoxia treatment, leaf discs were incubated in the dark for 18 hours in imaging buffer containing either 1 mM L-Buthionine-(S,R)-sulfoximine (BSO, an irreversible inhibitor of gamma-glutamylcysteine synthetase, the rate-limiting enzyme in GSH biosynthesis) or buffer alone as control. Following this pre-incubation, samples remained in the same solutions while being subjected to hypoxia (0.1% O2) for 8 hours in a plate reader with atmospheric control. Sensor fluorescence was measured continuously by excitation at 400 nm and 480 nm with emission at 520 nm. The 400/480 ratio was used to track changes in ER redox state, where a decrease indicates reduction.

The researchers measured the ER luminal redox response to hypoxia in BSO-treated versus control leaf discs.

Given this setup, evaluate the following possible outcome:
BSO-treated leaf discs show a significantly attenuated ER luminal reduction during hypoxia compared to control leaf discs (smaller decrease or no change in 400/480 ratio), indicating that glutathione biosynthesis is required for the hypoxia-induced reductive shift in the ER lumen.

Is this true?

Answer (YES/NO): NO